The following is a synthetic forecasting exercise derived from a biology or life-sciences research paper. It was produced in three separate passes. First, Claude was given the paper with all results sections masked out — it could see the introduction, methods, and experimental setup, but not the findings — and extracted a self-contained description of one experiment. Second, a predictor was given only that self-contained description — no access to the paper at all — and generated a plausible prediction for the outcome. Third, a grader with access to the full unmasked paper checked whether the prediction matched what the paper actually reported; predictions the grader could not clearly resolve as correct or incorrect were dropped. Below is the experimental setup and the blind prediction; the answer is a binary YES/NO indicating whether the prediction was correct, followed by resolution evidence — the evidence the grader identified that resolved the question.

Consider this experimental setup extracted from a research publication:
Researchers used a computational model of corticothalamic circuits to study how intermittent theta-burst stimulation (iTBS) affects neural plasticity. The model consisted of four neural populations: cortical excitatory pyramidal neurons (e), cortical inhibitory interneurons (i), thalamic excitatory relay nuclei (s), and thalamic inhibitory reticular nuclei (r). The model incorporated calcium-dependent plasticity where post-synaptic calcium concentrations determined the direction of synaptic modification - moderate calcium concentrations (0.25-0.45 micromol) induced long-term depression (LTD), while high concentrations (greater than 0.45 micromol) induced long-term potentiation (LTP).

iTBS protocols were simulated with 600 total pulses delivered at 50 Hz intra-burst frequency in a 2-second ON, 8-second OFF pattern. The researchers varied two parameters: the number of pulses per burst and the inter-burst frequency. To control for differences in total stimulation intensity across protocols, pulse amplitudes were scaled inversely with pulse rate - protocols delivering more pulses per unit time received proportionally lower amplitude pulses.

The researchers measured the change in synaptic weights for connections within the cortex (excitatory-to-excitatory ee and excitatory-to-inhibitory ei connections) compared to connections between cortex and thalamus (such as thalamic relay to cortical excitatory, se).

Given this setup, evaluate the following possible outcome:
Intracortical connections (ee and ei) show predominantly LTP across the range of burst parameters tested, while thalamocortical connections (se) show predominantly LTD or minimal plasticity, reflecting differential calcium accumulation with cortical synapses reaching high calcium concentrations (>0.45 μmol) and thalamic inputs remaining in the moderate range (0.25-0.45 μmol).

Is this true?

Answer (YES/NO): NO